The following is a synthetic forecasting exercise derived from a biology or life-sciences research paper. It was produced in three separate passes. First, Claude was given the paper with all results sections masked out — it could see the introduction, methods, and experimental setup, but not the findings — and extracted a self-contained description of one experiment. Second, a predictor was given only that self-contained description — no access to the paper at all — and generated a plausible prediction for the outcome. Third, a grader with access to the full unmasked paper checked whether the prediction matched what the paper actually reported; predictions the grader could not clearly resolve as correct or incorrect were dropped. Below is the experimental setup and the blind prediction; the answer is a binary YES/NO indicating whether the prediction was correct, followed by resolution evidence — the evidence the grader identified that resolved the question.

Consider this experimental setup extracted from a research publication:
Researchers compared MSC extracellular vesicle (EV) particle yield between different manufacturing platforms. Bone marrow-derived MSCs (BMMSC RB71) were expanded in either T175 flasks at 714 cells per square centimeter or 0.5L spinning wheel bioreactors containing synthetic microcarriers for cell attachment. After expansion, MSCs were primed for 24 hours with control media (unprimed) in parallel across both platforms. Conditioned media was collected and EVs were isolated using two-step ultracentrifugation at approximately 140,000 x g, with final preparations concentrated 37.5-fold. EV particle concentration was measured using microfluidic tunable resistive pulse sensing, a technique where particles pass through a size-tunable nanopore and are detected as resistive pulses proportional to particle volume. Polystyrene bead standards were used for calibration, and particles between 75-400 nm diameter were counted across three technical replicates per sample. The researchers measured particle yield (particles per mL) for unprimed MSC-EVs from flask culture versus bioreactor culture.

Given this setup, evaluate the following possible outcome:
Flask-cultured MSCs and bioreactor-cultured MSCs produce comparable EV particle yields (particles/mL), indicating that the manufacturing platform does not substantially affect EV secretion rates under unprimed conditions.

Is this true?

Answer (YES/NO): YES